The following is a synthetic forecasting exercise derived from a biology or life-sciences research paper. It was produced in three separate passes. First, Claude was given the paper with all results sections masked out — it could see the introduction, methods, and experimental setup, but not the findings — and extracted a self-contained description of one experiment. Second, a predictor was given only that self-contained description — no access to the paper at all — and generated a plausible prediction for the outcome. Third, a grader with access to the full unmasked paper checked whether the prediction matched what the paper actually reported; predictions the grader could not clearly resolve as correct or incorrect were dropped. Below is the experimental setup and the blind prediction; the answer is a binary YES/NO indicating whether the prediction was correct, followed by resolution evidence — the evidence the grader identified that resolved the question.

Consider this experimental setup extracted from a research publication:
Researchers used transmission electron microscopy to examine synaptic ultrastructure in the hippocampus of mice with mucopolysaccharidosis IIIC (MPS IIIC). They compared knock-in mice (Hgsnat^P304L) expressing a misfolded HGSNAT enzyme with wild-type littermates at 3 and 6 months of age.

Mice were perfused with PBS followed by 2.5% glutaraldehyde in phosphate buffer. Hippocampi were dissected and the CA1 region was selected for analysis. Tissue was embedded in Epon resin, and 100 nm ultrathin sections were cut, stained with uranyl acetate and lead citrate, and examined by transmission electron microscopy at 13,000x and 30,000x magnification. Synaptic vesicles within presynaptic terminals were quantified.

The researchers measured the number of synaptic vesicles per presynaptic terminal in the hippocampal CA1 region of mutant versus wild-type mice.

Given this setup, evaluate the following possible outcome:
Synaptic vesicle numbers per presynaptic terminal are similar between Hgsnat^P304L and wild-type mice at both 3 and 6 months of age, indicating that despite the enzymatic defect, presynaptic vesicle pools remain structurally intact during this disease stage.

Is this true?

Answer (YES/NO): NO